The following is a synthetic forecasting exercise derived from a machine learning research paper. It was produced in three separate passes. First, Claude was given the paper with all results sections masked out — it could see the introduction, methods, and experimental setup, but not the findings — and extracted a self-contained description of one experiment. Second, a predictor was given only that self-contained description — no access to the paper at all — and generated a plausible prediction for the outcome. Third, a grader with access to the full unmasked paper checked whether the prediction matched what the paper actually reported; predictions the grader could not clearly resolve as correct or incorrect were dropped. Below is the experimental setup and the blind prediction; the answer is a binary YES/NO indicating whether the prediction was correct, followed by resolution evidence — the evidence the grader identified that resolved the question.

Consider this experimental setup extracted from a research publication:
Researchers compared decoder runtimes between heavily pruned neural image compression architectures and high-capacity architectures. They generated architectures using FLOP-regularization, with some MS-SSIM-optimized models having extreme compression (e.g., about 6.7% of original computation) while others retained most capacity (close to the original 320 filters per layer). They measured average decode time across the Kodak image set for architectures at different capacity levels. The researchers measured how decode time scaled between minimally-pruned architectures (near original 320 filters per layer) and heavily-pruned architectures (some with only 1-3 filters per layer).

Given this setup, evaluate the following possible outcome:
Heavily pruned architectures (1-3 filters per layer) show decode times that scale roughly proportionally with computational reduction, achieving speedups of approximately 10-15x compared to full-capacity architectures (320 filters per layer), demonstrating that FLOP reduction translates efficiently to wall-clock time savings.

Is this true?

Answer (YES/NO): NO